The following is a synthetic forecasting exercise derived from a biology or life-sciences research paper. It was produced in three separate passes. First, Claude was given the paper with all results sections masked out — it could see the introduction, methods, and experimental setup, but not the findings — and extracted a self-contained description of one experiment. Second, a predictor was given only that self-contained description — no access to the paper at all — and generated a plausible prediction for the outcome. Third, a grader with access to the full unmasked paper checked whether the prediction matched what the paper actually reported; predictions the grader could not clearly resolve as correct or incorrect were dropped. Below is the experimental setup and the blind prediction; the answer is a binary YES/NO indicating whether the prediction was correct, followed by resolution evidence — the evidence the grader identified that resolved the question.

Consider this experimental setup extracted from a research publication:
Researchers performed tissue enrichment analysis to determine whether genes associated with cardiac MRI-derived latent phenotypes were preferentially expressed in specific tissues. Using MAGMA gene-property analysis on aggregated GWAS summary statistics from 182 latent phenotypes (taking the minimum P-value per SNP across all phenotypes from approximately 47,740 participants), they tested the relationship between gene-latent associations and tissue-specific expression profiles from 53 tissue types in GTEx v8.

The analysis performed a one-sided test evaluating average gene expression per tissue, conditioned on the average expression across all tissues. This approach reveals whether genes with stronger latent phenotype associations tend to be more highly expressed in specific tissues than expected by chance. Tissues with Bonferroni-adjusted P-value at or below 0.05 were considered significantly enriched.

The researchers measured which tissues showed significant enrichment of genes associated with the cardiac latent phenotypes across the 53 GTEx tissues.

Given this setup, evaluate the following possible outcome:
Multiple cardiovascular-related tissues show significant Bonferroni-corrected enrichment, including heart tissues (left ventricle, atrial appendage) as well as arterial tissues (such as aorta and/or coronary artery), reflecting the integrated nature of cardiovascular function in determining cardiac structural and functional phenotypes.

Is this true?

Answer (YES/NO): NO